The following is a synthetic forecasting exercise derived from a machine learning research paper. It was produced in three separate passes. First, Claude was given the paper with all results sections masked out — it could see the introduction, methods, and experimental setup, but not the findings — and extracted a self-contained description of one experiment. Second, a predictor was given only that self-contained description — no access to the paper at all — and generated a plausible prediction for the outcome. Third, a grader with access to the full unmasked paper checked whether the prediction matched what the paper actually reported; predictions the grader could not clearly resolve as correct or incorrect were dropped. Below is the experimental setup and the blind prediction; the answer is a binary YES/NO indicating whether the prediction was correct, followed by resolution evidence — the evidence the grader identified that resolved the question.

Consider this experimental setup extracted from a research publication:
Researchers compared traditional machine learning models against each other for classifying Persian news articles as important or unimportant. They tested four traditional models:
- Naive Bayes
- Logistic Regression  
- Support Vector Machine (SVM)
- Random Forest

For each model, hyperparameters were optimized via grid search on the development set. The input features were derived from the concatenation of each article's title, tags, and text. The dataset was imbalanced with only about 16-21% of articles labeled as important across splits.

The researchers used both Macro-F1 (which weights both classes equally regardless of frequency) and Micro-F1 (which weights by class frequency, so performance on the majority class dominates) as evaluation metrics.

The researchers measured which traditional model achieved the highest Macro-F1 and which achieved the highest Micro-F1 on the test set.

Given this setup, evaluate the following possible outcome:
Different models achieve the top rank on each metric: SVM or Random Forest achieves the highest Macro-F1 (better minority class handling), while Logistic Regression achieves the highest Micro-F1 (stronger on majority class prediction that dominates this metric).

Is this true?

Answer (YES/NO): NO